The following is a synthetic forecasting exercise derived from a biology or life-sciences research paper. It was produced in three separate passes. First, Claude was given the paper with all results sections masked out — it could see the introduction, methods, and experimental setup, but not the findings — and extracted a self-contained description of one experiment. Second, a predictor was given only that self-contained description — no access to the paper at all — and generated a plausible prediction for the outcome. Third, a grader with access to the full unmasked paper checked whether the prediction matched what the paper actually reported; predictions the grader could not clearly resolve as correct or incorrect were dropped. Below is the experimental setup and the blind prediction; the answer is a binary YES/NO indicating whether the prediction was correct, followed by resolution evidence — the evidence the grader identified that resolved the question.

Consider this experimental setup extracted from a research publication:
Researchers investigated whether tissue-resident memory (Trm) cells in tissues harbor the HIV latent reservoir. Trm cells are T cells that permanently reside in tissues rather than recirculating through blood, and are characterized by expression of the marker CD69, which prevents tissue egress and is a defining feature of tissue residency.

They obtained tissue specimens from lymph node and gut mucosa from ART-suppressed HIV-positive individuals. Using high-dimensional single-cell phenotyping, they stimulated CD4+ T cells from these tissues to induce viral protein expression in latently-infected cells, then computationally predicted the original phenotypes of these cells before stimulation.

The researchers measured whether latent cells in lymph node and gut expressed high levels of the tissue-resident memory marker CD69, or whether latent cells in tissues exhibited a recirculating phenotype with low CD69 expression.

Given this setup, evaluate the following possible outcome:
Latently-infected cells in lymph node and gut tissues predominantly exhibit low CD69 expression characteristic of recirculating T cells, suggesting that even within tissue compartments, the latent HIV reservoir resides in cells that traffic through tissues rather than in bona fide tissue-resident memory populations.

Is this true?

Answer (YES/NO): NO